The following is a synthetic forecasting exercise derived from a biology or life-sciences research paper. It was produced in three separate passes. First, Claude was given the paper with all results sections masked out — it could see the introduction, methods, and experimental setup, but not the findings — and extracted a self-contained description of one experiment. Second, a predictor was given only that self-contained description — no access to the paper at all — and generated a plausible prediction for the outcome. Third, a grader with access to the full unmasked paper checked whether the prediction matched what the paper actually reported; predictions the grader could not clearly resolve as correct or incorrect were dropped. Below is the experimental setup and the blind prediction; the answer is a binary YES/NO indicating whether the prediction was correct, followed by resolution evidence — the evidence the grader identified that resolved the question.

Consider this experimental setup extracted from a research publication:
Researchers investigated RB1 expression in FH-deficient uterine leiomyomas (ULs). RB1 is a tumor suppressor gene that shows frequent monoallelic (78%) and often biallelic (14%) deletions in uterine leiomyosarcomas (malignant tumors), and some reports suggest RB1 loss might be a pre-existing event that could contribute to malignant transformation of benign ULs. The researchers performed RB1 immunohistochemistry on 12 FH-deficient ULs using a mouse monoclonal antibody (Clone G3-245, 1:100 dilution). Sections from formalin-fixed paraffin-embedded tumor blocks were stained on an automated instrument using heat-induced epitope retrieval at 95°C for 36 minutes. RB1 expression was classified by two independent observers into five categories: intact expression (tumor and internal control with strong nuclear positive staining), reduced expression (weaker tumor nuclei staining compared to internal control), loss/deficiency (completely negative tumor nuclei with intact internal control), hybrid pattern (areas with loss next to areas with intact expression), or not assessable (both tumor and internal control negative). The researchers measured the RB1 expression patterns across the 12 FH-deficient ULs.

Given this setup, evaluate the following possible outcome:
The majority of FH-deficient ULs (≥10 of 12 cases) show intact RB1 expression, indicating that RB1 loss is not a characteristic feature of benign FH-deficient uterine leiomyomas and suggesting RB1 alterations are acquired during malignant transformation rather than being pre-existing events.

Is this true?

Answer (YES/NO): NO